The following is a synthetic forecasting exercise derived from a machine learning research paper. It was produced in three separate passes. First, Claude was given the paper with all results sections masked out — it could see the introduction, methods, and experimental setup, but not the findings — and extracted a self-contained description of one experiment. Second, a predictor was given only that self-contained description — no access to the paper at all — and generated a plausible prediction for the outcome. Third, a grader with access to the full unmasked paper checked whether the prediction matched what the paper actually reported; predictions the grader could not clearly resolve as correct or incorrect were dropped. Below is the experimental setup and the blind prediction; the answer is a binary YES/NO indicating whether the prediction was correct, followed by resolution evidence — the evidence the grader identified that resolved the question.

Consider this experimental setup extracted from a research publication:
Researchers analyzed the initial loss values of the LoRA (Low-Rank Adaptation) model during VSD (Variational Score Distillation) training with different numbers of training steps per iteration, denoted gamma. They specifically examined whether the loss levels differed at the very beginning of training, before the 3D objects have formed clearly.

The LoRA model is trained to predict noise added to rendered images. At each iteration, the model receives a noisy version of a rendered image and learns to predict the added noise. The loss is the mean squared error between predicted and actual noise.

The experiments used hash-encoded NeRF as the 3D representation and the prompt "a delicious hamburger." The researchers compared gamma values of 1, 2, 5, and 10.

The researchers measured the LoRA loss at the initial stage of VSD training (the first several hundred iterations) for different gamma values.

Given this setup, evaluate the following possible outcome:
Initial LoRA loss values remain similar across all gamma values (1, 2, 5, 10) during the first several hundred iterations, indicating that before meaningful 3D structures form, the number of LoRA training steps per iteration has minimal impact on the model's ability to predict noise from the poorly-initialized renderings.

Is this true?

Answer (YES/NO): YES